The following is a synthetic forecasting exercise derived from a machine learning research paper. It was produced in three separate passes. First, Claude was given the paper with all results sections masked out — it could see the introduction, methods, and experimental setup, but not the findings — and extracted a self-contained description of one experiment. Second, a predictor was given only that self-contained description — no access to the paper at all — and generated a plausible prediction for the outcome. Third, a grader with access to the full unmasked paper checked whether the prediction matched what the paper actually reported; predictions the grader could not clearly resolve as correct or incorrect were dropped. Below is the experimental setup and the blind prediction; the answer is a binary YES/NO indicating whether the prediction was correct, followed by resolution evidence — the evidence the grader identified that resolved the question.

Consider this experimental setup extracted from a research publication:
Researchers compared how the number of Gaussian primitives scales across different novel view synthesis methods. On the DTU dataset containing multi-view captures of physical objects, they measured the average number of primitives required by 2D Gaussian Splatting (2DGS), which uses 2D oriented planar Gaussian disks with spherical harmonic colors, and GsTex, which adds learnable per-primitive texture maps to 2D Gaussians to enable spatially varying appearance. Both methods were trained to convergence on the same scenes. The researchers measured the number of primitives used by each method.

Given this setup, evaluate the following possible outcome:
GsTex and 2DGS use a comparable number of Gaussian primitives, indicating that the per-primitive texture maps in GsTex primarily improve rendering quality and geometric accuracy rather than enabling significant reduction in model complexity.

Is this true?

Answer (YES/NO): YES